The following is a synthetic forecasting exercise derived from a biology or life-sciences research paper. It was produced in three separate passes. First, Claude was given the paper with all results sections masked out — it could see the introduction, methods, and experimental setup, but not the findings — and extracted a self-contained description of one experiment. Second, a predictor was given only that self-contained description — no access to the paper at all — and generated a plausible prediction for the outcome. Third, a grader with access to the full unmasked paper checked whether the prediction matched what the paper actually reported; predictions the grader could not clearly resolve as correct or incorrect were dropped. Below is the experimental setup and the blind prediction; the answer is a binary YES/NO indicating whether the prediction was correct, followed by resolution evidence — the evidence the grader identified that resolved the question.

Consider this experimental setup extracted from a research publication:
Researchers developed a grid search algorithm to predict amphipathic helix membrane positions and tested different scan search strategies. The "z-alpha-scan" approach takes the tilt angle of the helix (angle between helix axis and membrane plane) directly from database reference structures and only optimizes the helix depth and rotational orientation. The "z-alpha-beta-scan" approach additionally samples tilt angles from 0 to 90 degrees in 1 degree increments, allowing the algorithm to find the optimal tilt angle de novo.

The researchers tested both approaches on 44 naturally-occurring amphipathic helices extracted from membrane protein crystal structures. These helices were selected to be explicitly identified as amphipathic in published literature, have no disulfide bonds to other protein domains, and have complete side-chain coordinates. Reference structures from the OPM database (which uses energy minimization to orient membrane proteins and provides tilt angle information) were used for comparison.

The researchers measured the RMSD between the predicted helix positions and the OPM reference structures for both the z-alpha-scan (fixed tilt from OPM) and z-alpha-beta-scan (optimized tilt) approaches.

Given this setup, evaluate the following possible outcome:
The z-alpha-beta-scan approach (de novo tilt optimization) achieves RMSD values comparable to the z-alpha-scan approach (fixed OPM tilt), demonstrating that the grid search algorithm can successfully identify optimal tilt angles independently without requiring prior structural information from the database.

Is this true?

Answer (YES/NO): NO